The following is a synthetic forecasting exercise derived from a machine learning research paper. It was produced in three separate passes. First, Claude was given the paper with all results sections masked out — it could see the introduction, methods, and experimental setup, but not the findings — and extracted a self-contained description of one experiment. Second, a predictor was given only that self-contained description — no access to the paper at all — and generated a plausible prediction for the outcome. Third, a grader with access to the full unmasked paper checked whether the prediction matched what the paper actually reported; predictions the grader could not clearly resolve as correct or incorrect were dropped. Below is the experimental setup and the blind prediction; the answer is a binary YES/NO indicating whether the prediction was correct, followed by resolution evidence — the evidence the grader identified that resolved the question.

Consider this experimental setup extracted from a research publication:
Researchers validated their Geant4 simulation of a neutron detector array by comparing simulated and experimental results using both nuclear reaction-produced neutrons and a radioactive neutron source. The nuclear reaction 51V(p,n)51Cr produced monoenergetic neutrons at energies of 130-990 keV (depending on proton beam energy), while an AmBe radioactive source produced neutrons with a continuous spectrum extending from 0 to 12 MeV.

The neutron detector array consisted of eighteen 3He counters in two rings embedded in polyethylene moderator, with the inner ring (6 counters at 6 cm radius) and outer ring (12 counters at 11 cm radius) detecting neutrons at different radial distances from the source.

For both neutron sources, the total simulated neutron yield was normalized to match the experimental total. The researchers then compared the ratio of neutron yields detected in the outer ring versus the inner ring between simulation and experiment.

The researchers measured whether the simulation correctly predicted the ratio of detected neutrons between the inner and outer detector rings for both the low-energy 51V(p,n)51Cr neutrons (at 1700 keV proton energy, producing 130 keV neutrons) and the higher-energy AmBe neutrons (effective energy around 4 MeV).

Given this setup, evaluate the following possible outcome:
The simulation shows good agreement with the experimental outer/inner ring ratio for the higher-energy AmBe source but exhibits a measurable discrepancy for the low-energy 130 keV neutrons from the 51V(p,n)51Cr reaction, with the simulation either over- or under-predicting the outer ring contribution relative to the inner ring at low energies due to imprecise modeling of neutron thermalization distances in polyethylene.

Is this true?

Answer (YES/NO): NO